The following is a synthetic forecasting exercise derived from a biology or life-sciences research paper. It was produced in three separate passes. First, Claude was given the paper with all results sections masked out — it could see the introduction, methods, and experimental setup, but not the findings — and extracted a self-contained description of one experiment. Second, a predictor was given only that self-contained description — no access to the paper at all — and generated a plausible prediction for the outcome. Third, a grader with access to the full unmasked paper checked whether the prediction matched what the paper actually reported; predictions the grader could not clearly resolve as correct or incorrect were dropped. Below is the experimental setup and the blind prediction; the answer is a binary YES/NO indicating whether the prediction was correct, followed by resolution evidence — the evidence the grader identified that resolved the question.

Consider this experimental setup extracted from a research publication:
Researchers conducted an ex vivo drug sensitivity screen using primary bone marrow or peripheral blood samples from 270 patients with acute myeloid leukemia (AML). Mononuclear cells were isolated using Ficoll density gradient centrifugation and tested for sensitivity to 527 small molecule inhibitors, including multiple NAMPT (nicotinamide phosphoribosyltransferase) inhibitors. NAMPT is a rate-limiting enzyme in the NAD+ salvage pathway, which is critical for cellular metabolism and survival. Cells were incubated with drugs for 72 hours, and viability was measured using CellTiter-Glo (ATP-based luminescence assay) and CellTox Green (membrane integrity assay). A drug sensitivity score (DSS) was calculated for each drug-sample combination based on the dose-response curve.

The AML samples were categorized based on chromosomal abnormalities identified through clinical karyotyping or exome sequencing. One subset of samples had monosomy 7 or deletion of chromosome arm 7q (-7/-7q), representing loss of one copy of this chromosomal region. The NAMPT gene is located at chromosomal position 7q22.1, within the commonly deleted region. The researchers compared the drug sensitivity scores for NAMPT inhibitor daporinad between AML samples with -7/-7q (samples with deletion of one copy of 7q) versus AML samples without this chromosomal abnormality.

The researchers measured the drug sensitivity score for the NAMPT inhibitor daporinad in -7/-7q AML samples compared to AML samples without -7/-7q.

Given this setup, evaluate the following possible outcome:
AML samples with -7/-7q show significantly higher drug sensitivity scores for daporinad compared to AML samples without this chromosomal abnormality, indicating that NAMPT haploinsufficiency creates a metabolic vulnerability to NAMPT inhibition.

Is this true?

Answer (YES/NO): YES